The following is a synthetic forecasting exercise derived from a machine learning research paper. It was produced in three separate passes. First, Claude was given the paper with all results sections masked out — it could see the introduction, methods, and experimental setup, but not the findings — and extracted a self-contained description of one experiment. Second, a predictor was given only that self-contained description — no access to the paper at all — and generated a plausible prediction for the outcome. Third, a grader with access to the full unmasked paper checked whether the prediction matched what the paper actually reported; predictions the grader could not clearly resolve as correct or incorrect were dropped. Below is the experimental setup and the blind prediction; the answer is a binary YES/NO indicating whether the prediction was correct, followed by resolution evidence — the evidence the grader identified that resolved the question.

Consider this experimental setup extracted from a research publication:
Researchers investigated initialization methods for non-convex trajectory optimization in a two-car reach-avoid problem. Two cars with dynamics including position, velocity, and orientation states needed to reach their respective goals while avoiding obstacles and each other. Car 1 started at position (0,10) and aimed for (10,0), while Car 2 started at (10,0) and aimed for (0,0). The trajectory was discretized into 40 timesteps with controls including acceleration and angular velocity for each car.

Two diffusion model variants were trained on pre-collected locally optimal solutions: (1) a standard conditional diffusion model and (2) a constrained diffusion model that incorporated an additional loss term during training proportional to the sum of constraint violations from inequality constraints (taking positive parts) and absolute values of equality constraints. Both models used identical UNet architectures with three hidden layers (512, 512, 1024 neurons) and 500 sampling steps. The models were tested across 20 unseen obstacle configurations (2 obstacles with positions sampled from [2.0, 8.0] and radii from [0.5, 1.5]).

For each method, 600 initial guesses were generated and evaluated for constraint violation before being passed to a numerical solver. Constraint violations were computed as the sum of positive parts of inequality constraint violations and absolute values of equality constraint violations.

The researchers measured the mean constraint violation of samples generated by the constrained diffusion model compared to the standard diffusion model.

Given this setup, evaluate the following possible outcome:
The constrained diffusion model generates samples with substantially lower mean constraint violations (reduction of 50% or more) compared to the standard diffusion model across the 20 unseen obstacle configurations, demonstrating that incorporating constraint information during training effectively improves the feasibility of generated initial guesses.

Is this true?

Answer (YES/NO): YES